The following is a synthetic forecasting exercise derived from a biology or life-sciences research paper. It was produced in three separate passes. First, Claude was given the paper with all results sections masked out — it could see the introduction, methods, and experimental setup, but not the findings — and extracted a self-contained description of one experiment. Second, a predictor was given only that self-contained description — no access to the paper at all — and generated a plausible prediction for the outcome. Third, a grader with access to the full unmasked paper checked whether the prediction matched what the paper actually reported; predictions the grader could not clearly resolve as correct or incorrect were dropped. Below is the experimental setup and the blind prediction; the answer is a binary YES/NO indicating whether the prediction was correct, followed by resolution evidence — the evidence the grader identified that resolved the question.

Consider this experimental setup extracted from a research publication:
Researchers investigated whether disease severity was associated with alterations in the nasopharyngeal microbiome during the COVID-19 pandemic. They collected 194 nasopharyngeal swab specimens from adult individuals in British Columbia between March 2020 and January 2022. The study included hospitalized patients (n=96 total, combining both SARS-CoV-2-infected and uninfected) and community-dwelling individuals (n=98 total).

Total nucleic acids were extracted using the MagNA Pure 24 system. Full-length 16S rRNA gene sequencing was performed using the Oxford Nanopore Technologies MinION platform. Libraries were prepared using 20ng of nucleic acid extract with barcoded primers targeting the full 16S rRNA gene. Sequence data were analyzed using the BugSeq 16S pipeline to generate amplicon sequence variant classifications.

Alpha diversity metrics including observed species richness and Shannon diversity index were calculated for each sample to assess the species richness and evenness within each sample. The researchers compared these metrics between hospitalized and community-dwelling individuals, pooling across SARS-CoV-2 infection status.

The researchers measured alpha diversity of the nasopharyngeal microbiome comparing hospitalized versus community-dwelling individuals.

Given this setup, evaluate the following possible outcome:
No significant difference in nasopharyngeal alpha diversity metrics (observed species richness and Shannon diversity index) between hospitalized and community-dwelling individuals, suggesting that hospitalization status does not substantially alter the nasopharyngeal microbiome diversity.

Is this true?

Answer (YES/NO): YES